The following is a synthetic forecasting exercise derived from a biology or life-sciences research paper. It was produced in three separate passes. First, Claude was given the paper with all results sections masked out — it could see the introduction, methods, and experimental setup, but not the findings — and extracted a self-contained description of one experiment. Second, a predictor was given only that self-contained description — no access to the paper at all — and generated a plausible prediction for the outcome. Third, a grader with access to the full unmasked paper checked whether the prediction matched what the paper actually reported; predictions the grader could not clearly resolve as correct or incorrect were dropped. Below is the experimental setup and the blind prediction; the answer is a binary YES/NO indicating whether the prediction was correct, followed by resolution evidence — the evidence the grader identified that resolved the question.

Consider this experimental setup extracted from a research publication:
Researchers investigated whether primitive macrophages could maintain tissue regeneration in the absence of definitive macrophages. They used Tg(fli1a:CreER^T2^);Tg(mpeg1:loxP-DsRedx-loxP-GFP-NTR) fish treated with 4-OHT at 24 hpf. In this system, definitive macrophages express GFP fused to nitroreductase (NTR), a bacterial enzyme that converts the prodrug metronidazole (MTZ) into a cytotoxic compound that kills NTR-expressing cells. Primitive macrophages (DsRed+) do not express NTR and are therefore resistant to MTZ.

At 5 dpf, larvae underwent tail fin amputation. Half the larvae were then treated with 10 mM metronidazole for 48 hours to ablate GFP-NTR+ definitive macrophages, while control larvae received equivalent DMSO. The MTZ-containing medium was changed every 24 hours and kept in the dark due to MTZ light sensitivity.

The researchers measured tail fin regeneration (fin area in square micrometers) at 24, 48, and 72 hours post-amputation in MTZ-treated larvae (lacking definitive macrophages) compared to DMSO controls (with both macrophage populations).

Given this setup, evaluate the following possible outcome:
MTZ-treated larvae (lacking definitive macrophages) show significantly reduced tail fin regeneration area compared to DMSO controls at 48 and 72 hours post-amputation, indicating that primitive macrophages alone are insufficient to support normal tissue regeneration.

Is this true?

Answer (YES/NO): NO